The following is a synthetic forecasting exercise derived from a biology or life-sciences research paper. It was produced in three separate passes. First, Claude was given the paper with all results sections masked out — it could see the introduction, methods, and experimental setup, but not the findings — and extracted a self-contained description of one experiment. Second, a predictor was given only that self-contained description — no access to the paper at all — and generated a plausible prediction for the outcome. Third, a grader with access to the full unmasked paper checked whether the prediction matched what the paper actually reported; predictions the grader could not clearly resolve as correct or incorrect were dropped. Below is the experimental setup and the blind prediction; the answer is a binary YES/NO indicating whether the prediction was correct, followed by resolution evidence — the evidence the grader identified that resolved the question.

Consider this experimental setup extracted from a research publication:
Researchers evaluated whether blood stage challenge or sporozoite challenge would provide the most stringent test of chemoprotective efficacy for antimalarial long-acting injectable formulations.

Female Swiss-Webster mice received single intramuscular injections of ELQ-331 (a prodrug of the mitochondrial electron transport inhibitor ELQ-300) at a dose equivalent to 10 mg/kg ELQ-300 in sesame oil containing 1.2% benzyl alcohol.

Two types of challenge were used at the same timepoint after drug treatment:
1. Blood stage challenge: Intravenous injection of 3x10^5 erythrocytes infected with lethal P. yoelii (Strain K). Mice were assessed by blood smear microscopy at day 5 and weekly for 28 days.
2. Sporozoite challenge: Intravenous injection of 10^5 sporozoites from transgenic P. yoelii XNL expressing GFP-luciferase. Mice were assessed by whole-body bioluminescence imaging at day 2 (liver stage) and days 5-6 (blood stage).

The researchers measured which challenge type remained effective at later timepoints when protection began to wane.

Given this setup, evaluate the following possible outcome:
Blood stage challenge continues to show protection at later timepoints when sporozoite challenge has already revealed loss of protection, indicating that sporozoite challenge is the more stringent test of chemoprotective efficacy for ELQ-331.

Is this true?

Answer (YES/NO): NO